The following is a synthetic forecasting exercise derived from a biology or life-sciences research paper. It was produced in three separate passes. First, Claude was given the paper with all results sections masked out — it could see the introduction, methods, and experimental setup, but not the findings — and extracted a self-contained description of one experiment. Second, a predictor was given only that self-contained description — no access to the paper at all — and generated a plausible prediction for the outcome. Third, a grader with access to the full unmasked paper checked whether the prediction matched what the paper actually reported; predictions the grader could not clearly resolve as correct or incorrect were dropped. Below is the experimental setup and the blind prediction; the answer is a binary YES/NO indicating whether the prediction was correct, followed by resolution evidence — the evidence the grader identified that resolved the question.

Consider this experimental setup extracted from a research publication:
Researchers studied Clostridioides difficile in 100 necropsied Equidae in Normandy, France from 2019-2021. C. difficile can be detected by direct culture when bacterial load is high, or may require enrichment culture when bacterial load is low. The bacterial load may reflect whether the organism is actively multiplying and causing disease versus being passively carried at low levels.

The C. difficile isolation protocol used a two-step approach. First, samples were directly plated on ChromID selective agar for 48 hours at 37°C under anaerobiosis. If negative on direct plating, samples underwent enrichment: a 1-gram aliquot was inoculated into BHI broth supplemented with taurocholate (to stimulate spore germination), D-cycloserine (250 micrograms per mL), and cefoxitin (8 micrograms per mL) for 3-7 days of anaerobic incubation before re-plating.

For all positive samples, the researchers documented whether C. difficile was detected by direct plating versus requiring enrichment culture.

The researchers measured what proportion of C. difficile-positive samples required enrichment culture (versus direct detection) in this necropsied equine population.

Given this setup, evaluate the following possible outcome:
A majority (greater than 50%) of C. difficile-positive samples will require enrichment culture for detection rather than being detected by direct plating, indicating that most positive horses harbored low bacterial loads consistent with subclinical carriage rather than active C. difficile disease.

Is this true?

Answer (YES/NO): NO